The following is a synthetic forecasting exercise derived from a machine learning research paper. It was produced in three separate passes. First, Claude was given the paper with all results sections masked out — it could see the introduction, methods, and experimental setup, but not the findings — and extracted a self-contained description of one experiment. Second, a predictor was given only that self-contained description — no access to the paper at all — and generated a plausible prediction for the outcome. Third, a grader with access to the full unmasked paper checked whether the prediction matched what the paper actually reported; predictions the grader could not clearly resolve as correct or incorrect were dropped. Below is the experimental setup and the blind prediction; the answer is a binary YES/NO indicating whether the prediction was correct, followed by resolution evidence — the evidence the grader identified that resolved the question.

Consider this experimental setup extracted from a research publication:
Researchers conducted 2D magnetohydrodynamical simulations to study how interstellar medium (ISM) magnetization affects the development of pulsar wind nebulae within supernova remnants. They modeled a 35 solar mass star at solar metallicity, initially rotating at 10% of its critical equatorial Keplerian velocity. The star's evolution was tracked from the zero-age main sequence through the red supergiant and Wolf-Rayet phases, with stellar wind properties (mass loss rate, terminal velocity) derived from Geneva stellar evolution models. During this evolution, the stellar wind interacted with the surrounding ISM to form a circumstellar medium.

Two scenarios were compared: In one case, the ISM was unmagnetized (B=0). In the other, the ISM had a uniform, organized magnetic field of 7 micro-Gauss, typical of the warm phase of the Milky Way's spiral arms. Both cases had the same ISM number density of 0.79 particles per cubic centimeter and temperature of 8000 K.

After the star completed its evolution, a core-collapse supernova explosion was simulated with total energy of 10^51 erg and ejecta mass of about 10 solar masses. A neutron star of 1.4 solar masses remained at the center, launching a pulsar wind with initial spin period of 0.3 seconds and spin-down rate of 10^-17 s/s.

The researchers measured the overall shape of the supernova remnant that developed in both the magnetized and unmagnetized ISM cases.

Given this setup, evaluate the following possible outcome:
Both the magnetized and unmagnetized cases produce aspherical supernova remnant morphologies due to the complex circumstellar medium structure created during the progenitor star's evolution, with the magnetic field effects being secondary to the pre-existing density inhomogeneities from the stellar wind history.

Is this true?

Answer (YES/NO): NO